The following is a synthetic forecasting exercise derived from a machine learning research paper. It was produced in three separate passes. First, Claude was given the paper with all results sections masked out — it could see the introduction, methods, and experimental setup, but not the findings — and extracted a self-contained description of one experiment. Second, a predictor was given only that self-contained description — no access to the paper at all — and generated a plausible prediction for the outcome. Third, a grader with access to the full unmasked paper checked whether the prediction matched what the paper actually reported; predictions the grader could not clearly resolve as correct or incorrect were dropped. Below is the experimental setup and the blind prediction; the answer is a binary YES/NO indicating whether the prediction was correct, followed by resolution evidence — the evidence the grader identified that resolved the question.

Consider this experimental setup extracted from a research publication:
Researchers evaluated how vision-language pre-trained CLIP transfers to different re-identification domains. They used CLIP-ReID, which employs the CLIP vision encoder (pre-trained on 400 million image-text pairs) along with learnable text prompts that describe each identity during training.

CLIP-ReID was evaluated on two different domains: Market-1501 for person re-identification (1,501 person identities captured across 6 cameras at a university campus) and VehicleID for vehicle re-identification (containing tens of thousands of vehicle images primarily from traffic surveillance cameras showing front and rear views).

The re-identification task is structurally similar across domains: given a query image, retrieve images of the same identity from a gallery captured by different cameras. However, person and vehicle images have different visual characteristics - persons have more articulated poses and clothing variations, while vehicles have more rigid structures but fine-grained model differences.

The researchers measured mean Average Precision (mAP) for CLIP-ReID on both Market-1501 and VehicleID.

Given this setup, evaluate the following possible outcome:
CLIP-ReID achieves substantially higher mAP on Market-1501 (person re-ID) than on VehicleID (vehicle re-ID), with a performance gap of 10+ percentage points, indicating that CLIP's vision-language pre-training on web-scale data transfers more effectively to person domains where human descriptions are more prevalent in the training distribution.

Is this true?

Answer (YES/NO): NO